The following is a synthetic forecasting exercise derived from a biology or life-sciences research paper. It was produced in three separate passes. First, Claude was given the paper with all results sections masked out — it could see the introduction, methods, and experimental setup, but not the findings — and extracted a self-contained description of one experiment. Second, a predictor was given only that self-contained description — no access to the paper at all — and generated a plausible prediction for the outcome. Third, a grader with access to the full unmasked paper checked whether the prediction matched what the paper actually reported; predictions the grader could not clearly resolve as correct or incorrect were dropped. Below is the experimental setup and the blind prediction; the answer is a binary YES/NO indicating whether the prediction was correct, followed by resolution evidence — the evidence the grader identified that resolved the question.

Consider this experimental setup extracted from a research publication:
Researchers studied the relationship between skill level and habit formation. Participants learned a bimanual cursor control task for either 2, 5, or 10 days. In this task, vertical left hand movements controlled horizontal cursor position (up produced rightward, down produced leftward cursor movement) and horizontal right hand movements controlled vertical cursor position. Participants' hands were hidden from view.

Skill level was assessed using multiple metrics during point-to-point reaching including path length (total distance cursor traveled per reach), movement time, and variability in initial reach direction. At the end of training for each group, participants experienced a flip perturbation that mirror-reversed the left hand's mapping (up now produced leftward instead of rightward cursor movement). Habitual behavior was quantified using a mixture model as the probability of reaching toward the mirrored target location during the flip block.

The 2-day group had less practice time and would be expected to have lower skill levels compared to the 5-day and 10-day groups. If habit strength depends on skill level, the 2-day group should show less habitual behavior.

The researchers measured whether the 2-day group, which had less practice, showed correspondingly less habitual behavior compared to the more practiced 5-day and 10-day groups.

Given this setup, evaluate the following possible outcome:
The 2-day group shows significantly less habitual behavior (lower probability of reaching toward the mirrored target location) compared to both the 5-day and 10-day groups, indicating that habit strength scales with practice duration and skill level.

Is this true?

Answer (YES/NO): NO